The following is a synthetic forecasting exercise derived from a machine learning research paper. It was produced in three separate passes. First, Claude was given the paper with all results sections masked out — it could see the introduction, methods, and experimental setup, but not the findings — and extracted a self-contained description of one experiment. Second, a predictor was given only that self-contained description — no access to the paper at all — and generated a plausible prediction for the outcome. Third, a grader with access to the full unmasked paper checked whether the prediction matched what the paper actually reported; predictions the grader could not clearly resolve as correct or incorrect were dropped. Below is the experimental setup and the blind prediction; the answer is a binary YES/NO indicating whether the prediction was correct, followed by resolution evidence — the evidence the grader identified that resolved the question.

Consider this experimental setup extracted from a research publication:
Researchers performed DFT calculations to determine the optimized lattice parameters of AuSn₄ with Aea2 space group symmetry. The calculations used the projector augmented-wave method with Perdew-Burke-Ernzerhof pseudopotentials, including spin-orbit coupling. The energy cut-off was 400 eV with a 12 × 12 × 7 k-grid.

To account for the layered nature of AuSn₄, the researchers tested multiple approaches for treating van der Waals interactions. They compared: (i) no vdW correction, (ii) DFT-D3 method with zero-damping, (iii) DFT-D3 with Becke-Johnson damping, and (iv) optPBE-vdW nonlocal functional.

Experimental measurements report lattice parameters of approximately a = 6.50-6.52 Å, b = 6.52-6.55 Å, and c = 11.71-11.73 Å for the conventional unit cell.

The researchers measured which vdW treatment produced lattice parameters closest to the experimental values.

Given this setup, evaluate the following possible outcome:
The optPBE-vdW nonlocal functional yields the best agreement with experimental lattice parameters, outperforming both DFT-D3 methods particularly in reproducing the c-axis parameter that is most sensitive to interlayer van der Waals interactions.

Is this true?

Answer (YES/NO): NO